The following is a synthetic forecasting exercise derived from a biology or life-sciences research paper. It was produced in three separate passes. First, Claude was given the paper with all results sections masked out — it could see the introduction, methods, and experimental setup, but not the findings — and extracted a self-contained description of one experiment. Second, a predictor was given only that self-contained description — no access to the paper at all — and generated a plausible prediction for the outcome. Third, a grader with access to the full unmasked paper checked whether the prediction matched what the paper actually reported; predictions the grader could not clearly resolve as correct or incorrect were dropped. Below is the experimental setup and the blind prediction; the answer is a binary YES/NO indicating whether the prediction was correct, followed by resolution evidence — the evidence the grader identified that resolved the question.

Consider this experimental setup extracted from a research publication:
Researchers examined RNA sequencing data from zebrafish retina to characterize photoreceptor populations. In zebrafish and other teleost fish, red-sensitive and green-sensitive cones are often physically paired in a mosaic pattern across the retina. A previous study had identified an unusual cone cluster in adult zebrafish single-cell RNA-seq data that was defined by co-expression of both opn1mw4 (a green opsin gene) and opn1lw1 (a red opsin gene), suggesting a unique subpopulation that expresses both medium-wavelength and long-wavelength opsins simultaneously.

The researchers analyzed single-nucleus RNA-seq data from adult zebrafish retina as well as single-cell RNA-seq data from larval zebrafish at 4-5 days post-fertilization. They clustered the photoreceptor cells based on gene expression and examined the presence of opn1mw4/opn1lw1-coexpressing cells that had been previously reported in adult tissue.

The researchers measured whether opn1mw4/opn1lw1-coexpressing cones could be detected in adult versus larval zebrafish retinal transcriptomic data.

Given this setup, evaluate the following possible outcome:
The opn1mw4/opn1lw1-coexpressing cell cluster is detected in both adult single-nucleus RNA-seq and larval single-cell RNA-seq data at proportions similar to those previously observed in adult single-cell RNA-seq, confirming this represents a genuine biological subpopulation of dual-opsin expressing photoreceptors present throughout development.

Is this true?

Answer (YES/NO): NO